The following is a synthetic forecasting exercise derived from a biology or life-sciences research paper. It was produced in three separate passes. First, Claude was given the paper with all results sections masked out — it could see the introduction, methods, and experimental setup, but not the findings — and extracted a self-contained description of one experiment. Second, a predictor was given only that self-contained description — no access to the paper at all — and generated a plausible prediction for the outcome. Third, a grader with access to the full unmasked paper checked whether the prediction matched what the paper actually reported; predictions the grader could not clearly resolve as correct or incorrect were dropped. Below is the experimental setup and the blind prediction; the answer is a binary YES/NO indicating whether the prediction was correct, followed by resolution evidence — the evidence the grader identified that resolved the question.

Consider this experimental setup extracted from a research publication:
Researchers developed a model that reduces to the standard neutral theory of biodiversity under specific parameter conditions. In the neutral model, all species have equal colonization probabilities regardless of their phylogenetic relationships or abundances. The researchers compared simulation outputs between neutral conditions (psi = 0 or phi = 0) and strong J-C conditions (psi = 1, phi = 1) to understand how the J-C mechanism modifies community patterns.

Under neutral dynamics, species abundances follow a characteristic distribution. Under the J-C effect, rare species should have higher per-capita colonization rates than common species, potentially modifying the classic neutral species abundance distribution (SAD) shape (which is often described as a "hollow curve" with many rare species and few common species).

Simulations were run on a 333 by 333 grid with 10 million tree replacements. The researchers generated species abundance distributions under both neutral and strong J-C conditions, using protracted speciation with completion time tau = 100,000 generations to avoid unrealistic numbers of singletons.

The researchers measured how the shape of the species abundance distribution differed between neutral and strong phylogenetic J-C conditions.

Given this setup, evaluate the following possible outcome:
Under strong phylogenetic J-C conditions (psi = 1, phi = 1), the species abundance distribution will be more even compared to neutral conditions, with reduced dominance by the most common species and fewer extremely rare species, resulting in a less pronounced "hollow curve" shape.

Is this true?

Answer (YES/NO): YES